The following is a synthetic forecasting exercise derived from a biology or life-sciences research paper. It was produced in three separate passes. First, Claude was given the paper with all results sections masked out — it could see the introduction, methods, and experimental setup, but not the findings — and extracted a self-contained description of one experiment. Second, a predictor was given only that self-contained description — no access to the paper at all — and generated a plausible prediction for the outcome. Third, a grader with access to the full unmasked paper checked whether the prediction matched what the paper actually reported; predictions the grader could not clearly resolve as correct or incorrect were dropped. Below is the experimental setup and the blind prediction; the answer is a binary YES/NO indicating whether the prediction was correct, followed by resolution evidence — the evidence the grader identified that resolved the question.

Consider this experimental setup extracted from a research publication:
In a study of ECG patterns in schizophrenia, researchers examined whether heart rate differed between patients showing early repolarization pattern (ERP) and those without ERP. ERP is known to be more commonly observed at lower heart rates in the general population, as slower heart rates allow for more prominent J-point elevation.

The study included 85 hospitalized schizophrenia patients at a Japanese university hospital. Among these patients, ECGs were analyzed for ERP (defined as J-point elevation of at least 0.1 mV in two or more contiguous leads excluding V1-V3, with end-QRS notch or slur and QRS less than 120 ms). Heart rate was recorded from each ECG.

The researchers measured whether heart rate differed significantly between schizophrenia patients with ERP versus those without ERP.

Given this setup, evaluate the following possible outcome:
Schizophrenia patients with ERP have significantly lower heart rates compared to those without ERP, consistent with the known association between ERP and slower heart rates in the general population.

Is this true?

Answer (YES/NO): NO